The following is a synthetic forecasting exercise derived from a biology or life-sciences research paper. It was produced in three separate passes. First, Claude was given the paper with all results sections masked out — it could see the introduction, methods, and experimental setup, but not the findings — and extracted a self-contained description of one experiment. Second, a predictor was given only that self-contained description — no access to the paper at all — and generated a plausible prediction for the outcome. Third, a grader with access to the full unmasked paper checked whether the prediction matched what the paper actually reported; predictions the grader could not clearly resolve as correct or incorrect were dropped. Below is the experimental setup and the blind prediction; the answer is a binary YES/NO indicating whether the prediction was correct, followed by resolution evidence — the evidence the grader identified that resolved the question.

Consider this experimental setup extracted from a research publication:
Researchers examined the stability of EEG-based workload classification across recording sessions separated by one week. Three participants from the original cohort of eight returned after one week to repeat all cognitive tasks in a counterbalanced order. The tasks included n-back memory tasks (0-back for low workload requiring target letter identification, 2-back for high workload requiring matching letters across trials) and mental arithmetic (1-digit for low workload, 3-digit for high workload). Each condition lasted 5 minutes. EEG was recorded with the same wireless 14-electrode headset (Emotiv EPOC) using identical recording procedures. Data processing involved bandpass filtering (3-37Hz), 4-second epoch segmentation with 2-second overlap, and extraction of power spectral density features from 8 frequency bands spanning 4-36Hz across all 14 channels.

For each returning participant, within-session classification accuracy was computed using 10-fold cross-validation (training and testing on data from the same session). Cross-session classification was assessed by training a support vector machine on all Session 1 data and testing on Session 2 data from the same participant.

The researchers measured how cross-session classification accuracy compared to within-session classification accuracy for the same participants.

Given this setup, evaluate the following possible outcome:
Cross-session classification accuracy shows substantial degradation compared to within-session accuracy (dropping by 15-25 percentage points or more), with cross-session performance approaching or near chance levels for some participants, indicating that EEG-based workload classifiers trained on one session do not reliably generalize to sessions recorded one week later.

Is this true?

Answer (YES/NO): YES